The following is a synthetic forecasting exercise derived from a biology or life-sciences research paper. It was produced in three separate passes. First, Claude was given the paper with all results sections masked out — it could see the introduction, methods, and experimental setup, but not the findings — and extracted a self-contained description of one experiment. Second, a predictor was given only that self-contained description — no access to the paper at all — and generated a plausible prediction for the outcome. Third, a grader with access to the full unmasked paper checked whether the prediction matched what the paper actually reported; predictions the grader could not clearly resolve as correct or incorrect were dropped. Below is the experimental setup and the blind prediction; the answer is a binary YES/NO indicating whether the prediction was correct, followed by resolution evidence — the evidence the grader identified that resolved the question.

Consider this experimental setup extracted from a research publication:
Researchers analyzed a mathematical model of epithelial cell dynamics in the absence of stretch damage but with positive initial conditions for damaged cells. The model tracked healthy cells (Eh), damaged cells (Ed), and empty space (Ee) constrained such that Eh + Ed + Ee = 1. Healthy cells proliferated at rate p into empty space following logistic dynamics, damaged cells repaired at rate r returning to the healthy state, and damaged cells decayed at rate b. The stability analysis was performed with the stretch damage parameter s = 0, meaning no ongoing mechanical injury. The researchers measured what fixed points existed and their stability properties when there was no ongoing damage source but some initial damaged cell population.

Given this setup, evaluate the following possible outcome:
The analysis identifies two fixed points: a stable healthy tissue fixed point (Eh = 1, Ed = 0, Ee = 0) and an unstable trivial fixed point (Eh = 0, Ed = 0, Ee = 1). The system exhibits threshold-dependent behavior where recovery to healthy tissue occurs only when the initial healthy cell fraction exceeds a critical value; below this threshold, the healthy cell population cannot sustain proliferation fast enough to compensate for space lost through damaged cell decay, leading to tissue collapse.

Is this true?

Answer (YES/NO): NO